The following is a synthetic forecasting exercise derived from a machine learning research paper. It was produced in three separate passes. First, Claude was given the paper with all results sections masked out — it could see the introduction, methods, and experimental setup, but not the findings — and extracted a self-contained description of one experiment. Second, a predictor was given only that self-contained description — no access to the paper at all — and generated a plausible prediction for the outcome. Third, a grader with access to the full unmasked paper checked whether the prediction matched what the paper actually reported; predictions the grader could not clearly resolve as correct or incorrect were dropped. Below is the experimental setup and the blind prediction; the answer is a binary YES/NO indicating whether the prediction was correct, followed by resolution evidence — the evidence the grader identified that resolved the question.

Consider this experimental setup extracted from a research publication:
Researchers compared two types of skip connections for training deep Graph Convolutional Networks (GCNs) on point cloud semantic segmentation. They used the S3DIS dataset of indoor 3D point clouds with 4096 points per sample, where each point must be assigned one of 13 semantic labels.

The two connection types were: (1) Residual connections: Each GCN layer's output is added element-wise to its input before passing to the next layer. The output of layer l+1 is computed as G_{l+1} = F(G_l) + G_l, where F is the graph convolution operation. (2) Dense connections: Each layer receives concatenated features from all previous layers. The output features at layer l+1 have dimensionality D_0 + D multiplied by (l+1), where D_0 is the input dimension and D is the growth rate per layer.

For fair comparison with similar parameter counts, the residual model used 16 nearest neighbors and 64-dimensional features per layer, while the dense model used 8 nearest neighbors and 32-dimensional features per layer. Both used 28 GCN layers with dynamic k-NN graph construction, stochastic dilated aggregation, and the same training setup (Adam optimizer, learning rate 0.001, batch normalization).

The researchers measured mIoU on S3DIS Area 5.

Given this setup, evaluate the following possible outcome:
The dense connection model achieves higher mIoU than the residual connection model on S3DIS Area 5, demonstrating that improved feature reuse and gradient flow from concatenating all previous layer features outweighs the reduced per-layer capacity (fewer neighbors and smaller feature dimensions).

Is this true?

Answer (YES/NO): NO